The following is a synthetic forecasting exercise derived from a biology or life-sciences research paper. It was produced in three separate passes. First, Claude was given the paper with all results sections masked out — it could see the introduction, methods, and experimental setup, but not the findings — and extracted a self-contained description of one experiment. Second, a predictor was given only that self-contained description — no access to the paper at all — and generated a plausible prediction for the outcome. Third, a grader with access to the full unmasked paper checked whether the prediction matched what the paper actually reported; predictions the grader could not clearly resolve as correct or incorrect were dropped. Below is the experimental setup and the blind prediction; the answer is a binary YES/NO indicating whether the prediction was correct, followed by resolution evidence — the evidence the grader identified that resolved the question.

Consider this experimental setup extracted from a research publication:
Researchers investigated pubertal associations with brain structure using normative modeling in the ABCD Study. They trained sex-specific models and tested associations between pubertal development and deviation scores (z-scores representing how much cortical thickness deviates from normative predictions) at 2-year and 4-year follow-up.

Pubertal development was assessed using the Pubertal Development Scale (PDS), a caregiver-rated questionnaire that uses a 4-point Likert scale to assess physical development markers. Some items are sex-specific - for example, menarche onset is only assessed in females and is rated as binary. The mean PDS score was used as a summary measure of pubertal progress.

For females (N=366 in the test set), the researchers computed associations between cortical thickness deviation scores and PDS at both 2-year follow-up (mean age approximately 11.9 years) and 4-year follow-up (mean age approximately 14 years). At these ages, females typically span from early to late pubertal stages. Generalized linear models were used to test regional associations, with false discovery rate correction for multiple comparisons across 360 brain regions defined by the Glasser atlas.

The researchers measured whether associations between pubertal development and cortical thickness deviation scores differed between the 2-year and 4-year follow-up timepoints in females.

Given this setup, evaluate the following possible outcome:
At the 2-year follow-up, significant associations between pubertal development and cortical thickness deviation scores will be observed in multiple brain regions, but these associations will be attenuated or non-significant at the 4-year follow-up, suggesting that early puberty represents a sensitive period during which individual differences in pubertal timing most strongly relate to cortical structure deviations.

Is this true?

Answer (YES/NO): NO